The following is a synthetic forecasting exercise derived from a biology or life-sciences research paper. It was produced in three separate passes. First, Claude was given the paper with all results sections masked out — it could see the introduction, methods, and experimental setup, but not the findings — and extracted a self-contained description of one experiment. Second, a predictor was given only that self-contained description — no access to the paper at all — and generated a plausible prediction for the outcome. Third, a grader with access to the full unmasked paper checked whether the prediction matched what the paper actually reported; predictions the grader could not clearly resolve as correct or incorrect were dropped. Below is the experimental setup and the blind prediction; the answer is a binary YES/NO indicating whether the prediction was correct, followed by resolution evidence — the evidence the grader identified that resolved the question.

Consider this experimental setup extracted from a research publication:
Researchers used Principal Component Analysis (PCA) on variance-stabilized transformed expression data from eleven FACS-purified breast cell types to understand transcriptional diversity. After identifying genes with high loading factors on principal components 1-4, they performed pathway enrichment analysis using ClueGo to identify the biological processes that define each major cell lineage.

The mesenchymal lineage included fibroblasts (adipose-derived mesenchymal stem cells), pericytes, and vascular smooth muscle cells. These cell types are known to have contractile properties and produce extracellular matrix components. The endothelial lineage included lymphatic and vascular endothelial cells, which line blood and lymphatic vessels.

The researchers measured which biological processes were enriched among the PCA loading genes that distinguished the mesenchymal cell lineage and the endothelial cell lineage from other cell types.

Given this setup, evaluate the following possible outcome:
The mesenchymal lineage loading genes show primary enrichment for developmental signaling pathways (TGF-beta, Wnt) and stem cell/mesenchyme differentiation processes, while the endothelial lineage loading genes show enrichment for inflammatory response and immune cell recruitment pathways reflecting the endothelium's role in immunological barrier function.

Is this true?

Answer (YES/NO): NO